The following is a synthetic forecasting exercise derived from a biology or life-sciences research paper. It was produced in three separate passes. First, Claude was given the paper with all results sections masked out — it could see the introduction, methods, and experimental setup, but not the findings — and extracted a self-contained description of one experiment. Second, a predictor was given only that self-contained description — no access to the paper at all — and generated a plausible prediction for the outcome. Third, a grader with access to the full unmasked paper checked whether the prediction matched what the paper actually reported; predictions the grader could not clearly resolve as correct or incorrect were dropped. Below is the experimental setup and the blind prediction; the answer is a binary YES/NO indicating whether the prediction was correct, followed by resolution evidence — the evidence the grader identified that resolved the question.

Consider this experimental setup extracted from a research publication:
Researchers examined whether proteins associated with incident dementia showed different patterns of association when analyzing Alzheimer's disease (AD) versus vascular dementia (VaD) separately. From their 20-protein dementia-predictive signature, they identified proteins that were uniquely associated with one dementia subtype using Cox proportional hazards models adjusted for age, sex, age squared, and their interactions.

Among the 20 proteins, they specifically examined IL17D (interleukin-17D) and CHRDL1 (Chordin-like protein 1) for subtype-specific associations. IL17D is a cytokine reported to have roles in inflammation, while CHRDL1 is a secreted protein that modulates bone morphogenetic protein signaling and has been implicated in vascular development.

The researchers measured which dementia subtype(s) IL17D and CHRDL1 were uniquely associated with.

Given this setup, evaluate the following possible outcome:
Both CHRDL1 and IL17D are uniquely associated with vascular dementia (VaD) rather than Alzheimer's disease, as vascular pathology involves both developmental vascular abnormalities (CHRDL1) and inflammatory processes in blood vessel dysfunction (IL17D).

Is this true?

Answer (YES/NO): NO